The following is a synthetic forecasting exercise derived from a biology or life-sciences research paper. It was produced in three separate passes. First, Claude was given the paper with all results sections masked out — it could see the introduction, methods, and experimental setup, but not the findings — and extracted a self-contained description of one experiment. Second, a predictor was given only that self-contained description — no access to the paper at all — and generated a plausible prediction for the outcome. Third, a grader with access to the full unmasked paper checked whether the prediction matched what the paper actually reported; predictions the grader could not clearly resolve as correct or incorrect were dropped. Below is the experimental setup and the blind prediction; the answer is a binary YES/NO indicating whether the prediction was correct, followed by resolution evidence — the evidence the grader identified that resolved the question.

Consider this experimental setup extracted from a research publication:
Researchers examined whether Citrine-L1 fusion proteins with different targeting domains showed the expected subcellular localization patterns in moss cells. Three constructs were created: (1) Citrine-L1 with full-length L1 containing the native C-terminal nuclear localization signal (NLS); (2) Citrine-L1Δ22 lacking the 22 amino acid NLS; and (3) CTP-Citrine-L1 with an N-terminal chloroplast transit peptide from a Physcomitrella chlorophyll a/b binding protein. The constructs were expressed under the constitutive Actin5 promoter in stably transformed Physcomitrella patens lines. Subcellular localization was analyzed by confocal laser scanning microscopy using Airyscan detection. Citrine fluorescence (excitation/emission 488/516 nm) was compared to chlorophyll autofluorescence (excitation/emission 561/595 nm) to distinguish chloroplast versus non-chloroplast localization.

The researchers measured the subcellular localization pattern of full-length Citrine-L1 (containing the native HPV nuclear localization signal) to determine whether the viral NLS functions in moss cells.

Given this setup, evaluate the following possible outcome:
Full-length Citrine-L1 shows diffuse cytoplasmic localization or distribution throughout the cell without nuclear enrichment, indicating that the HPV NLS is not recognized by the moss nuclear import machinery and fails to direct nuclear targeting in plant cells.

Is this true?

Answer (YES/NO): NO